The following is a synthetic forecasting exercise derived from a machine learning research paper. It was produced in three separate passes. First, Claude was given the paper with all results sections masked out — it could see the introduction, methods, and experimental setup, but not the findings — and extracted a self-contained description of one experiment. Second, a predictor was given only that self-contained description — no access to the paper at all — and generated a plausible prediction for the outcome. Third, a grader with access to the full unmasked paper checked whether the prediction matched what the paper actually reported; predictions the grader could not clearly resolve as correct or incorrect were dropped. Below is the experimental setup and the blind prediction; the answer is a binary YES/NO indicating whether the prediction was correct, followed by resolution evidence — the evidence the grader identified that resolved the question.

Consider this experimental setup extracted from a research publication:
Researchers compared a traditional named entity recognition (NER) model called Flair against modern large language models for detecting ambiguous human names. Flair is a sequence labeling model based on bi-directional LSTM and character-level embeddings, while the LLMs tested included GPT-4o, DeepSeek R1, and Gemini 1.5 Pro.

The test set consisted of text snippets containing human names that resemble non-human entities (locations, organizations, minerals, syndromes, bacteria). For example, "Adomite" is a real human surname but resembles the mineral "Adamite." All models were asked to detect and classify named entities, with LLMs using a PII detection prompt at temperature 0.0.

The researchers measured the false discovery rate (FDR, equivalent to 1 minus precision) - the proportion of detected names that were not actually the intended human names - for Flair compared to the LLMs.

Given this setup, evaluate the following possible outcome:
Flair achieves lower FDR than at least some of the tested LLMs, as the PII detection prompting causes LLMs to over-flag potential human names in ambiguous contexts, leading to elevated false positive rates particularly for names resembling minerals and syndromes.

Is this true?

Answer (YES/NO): YES